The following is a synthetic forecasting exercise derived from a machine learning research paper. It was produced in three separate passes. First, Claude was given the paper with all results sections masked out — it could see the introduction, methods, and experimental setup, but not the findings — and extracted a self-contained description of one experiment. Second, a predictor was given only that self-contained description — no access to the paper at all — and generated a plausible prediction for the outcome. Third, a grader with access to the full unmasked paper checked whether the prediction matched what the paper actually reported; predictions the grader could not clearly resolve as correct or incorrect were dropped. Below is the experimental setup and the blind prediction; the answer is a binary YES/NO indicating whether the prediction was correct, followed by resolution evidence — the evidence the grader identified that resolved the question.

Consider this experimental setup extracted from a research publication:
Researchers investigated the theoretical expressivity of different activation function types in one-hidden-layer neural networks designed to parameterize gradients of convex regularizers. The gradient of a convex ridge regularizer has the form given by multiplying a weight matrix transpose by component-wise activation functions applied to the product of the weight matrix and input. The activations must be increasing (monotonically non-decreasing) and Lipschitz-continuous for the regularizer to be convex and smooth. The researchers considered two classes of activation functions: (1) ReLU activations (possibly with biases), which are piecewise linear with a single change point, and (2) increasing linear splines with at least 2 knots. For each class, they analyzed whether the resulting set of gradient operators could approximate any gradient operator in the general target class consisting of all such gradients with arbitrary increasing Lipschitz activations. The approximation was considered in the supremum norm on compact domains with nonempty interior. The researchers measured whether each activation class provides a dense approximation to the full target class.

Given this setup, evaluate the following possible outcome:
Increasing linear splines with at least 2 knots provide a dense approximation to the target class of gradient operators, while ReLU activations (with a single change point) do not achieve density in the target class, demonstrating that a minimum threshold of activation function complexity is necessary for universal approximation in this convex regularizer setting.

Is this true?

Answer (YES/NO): YES